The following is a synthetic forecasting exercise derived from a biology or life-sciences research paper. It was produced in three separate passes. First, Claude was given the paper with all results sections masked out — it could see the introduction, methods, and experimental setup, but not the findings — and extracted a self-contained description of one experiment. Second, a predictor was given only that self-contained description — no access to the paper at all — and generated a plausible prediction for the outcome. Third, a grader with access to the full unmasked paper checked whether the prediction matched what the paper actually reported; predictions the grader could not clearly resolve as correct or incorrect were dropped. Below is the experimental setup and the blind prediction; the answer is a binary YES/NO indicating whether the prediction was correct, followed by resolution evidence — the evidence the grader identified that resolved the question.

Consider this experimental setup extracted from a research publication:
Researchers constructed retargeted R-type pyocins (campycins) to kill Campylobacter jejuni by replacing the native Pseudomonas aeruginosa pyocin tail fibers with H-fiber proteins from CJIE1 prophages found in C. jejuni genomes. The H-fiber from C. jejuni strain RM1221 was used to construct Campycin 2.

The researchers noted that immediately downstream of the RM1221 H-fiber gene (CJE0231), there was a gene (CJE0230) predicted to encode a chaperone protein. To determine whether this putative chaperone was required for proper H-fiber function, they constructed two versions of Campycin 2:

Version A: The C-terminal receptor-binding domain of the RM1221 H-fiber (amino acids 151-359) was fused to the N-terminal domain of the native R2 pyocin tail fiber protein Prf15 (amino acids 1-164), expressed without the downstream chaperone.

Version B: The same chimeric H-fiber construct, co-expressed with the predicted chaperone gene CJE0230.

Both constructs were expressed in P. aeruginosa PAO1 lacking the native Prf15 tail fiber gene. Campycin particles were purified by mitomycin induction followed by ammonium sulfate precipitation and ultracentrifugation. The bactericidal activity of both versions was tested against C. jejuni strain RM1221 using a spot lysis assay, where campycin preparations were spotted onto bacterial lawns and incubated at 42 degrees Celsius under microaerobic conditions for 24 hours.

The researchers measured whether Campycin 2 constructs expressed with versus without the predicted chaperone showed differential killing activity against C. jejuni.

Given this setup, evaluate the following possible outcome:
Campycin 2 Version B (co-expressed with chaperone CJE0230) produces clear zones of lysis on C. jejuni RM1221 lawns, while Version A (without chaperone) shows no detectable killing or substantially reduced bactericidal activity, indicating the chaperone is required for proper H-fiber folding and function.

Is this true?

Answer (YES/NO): NO